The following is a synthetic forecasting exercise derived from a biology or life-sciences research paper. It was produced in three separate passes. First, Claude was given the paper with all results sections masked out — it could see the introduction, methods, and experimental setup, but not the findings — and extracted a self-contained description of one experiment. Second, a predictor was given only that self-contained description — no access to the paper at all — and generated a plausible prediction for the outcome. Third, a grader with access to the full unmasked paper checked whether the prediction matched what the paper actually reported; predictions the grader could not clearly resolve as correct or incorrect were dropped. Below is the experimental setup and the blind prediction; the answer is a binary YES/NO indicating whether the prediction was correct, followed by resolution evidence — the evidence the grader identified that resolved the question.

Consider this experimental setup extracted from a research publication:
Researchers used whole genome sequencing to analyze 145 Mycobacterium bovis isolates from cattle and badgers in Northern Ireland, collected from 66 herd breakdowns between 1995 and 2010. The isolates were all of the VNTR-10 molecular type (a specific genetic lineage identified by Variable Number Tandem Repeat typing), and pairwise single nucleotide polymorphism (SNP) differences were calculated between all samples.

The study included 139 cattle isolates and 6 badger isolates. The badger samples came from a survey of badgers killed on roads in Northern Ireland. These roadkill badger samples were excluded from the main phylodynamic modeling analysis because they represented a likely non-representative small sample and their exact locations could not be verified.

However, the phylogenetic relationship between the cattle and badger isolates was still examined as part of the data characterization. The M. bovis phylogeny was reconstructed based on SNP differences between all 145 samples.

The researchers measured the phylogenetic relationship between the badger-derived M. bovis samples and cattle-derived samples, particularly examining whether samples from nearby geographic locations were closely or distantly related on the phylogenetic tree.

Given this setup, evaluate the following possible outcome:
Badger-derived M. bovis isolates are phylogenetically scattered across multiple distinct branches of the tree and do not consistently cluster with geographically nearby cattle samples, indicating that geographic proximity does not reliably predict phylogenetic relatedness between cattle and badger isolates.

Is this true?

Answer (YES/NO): NO